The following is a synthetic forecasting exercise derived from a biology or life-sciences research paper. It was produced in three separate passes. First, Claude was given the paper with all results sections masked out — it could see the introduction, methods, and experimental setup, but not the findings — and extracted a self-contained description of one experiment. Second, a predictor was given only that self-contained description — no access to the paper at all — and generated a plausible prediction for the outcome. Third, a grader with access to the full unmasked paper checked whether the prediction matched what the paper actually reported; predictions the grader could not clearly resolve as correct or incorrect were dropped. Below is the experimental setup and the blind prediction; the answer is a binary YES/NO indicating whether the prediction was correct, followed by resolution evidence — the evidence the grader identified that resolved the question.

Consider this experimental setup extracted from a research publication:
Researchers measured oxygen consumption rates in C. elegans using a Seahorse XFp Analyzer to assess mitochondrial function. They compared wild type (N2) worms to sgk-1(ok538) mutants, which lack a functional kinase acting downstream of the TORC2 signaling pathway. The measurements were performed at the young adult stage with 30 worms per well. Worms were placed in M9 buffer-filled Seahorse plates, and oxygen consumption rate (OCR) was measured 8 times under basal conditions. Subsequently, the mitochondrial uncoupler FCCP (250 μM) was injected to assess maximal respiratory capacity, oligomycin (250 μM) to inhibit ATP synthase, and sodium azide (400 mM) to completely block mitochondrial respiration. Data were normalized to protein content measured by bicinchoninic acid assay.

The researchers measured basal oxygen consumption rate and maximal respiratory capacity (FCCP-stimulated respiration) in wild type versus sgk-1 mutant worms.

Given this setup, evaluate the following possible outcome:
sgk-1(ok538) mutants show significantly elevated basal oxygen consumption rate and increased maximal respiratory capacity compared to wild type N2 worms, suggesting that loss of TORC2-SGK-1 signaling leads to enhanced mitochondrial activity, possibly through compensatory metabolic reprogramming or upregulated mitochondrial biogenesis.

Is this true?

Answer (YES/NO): YES